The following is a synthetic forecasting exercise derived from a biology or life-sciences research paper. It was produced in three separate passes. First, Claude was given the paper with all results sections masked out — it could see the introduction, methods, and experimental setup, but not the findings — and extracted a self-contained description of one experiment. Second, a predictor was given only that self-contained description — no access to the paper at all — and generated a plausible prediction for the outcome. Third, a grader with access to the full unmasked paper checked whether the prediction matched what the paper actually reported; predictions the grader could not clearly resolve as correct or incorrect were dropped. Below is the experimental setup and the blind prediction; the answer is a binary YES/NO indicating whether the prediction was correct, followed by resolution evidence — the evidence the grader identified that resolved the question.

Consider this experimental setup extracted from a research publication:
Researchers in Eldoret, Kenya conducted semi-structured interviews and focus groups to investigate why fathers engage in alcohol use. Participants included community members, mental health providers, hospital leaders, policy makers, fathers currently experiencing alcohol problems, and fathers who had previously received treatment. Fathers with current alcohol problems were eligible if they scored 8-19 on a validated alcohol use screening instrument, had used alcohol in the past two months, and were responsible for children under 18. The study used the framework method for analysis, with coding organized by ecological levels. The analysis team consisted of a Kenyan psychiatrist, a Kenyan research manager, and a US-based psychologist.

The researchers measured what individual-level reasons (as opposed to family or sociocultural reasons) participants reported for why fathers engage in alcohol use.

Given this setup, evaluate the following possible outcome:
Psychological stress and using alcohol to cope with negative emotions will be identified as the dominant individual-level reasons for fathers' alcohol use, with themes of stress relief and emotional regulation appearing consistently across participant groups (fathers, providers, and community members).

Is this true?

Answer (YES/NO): NO